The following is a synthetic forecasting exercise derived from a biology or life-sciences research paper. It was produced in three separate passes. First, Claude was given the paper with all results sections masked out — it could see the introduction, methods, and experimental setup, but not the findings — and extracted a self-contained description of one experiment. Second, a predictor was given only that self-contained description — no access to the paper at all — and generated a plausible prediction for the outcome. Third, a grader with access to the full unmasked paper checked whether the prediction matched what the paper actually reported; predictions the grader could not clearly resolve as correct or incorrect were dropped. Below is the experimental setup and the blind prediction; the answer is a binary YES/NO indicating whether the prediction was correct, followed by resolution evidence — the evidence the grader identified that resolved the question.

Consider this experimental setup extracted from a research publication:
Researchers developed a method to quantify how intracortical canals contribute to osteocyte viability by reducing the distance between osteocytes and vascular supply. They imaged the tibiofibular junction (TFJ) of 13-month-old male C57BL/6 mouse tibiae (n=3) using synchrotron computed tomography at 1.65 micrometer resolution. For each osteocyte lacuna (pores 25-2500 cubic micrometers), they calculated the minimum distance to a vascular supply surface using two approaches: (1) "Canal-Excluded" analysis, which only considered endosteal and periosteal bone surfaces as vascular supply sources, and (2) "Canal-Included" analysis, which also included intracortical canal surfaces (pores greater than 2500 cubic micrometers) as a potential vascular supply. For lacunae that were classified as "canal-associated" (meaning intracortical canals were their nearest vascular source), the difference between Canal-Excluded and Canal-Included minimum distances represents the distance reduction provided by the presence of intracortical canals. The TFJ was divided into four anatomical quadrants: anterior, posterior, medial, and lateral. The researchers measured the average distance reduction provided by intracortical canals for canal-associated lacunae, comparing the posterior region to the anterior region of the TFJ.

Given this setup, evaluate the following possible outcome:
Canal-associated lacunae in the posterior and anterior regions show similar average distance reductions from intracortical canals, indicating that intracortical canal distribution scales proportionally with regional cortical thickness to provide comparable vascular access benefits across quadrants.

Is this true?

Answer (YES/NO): NO